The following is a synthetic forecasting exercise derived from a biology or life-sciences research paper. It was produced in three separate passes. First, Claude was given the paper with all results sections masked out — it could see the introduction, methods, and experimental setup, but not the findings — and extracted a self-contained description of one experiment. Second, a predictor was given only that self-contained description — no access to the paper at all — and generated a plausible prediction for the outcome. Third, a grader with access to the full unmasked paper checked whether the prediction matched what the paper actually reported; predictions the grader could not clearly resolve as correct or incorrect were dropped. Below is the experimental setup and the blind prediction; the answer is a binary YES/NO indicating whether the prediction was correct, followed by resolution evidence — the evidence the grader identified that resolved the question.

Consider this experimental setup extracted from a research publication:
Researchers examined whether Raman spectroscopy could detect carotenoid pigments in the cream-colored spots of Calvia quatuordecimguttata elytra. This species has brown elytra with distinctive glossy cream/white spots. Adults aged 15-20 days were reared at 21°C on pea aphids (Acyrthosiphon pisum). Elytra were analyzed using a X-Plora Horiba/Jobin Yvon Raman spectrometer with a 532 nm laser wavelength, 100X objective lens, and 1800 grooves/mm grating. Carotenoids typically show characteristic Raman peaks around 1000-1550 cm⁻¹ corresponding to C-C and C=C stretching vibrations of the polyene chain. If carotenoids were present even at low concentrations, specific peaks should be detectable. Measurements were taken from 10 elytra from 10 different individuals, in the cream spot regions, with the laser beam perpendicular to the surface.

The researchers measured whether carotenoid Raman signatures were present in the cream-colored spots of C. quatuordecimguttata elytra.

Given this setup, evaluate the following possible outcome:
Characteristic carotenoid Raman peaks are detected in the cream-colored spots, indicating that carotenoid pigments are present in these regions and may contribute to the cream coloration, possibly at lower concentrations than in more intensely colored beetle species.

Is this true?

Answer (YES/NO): NO